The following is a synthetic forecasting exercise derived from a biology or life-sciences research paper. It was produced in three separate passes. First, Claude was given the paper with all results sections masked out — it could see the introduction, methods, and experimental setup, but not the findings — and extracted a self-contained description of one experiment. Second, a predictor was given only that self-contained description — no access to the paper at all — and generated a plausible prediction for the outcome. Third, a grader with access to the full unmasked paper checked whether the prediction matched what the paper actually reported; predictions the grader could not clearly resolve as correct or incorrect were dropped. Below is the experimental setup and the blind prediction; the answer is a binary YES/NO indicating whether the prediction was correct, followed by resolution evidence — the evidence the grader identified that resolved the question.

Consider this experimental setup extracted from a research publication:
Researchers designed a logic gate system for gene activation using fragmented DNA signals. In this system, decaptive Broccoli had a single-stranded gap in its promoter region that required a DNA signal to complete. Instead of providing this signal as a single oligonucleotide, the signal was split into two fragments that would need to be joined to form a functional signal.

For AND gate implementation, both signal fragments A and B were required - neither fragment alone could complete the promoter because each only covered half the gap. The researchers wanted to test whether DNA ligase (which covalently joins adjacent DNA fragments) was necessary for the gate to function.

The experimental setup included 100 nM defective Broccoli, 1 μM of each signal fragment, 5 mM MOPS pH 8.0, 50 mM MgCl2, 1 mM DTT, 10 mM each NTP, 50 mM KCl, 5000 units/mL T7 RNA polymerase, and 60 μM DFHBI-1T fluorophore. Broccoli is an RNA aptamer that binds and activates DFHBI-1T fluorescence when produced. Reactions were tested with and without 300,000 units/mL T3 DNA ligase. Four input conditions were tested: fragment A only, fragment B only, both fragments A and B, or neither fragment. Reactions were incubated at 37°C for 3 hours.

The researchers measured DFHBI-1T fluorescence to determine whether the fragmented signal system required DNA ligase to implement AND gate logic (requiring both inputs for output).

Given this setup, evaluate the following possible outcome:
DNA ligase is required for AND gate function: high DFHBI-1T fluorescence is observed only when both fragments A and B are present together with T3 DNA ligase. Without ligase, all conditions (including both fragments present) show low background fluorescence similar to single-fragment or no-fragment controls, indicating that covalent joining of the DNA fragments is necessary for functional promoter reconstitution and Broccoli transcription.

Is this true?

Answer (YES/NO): YES